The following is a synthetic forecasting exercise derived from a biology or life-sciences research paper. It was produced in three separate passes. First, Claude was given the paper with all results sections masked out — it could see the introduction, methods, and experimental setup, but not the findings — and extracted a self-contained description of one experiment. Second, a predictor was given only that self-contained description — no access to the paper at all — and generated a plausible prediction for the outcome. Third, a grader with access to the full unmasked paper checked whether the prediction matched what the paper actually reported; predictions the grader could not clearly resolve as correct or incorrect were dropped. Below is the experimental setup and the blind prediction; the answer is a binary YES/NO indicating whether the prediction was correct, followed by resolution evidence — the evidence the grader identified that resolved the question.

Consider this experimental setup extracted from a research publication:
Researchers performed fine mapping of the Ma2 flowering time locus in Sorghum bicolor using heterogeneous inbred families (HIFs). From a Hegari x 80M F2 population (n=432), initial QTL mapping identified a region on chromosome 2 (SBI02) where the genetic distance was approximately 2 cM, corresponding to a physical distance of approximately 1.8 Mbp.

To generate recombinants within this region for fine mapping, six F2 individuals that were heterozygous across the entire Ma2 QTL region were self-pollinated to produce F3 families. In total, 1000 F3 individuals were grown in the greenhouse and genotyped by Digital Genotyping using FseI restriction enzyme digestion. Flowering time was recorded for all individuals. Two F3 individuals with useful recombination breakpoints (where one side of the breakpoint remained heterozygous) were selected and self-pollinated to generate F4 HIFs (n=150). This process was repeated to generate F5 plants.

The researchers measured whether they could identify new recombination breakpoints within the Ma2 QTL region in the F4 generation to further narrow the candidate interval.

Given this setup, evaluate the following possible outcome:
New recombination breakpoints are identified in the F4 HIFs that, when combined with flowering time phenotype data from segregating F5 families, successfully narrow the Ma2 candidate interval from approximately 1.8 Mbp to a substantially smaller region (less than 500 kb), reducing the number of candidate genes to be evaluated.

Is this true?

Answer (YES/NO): NO